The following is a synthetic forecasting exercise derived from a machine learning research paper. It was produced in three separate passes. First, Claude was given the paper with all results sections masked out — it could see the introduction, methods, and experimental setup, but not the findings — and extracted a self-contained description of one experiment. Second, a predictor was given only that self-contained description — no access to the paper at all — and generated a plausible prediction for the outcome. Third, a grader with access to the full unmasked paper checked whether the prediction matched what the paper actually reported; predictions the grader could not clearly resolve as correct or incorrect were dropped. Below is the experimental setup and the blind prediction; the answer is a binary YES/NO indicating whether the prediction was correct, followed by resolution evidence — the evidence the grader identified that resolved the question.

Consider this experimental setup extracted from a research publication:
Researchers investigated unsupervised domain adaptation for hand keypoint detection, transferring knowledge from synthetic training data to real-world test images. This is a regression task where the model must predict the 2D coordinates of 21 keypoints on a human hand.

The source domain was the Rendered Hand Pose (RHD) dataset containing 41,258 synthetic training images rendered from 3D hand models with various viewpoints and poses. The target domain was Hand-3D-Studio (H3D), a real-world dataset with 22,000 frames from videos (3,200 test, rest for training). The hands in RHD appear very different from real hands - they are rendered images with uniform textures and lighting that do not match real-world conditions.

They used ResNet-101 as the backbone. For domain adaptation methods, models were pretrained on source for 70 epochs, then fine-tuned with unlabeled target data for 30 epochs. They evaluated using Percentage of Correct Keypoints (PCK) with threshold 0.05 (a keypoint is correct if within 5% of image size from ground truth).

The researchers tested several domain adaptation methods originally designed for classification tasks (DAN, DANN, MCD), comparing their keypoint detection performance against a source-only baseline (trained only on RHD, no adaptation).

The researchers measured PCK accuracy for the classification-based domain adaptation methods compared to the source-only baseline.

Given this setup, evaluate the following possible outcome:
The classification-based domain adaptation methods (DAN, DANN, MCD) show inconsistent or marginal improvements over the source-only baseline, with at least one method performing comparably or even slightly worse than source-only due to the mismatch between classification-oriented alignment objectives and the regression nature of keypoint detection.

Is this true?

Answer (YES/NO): NO